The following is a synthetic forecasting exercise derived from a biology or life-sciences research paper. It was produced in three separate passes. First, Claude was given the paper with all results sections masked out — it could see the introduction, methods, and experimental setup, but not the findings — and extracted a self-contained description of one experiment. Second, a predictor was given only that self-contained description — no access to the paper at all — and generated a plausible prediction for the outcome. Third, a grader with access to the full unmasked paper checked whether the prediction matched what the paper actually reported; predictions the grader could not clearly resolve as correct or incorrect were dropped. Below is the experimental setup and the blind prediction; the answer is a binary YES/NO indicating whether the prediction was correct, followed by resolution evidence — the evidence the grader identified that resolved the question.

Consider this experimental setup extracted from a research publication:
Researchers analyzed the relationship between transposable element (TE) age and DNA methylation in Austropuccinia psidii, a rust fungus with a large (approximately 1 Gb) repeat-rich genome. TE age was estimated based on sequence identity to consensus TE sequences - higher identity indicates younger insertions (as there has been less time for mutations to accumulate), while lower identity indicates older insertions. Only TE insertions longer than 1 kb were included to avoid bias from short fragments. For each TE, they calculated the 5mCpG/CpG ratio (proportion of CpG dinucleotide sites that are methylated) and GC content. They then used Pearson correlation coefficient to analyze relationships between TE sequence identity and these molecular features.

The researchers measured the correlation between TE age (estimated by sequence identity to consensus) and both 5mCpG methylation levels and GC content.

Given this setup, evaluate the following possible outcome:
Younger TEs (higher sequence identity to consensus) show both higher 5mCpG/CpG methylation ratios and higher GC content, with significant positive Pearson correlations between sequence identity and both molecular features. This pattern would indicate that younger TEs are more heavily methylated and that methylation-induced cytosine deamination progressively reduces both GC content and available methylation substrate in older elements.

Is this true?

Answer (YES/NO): YES